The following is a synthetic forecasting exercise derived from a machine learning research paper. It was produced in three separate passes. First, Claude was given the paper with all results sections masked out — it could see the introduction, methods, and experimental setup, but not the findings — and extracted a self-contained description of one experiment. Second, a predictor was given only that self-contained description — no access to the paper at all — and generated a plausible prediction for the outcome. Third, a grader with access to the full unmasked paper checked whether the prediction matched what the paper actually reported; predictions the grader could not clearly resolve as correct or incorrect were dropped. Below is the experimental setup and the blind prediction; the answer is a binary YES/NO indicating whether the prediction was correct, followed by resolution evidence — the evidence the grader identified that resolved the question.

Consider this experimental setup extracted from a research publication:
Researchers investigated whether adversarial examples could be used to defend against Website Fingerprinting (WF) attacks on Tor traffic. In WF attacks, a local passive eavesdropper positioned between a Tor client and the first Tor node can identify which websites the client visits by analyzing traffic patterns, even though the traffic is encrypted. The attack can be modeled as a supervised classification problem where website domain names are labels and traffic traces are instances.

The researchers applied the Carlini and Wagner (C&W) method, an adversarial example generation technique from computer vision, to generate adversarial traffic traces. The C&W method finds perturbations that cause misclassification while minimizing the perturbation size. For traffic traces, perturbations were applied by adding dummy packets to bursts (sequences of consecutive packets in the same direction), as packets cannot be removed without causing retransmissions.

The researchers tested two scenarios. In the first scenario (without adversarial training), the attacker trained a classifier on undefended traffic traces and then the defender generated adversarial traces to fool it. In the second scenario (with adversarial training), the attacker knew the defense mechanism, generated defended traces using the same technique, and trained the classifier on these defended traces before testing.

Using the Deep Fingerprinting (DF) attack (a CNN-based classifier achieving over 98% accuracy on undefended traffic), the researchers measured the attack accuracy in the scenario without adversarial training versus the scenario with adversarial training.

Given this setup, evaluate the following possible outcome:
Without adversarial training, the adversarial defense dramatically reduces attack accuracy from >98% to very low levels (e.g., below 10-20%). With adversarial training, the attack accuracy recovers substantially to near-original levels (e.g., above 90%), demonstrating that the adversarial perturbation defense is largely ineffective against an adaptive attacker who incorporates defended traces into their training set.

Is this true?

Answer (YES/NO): YES